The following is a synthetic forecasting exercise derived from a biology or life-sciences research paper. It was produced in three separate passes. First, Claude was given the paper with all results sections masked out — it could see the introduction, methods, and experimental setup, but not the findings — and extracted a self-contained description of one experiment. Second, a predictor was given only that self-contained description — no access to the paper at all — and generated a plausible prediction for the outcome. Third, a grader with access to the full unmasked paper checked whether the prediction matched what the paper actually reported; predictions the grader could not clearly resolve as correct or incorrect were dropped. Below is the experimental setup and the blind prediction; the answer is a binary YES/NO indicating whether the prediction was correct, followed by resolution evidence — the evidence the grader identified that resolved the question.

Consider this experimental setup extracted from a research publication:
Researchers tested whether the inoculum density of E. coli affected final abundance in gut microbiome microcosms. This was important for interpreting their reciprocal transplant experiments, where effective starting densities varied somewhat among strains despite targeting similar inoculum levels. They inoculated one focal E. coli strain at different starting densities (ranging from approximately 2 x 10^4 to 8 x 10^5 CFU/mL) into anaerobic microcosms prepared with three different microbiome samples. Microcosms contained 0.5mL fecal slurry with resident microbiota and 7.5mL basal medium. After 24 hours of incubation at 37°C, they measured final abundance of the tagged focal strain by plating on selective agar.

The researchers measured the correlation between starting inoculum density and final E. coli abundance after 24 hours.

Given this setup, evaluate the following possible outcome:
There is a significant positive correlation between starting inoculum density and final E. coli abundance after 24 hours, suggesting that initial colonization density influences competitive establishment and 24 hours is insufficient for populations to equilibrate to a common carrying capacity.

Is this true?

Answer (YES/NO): NO